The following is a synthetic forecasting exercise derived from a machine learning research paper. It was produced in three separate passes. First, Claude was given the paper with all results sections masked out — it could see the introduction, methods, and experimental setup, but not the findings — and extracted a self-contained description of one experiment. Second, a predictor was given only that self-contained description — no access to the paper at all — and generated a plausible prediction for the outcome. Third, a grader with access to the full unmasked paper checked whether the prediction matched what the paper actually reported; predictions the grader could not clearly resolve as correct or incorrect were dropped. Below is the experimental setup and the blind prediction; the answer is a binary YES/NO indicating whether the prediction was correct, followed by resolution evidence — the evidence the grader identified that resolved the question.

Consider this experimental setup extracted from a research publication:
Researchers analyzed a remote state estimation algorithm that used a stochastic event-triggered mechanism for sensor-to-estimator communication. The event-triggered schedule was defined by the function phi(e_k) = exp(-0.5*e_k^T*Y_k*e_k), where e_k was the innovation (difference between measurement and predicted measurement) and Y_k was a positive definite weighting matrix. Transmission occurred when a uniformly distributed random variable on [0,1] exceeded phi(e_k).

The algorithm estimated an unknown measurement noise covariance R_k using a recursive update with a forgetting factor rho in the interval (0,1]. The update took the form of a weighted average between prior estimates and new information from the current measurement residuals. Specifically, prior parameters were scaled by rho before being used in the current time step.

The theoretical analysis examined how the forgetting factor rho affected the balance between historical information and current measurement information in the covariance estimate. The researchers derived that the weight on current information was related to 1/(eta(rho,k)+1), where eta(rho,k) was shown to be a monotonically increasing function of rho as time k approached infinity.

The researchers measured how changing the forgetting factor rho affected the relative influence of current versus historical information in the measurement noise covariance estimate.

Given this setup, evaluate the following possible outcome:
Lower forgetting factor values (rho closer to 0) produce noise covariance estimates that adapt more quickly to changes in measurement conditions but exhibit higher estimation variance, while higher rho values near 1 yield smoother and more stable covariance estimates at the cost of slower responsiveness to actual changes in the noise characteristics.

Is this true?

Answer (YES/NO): NO